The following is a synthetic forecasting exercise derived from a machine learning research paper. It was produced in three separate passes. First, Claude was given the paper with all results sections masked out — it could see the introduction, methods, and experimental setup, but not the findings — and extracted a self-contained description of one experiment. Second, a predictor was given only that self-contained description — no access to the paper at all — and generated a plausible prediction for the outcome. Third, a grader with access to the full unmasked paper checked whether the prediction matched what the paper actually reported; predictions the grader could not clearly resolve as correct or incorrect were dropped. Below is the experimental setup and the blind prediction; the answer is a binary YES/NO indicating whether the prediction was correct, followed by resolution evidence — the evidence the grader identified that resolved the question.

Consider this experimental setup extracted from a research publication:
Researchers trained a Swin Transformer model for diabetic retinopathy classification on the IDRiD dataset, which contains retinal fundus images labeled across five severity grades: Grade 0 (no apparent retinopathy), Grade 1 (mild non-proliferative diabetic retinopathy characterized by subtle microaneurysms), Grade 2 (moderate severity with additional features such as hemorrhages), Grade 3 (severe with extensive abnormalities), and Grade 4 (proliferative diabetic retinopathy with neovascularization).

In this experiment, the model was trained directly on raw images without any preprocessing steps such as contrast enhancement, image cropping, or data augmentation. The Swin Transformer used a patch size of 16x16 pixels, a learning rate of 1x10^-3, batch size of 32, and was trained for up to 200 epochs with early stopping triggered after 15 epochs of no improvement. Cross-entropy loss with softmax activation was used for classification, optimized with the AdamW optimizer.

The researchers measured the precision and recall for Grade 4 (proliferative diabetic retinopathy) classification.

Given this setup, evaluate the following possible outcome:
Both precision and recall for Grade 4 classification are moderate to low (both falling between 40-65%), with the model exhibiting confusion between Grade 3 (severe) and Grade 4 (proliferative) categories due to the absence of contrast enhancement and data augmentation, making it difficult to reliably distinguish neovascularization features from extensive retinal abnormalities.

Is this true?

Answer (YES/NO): NO